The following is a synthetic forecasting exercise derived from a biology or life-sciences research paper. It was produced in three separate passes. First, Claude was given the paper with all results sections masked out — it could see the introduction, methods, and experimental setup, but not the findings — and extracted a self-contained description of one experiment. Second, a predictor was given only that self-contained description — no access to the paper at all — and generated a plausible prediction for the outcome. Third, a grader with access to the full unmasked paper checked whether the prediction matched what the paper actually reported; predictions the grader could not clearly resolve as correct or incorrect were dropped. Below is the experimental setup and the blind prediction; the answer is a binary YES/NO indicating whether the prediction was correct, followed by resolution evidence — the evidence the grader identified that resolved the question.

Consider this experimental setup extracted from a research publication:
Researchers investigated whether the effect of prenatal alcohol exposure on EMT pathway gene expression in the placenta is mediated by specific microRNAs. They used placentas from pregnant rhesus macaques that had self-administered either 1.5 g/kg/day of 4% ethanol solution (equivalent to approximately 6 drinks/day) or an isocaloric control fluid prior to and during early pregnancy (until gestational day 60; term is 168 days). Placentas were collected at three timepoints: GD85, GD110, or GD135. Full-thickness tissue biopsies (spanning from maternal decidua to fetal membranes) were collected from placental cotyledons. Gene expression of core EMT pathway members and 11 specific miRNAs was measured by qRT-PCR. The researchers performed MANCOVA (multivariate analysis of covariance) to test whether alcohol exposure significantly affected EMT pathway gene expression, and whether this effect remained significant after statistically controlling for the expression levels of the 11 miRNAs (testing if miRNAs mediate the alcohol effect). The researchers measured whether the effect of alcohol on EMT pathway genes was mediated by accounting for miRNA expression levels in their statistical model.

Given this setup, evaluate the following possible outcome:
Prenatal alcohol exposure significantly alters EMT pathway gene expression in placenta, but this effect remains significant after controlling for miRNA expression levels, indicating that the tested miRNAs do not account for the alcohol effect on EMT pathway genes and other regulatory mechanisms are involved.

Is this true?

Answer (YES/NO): NO